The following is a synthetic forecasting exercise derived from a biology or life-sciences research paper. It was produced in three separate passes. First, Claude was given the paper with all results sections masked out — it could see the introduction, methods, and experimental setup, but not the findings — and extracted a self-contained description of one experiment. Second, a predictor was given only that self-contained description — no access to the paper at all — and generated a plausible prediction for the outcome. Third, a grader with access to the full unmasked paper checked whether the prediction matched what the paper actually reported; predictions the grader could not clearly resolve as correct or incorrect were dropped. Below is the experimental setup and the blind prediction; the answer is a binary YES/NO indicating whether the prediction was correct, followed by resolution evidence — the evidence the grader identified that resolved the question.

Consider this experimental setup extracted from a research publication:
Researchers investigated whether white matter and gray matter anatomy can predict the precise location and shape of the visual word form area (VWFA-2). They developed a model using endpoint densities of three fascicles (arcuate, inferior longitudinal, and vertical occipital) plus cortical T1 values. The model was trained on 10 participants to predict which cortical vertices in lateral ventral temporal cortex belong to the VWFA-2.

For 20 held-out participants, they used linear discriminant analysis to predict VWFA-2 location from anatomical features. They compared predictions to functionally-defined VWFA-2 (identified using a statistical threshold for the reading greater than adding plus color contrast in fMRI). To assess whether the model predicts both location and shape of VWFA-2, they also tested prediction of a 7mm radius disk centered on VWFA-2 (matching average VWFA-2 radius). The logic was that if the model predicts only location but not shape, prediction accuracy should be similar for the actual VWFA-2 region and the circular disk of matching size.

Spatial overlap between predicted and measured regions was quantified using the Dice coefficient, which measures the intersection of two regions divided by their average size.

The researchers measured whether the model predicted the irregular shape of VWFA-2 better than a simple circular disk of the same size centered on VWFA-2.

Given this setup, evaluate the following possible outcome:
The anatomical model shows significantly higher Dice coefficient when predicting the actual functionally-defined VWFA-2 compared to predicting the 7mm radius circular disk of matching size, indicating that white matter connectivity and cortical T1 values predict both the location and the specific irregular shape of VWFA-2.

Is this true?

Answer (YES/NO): NO